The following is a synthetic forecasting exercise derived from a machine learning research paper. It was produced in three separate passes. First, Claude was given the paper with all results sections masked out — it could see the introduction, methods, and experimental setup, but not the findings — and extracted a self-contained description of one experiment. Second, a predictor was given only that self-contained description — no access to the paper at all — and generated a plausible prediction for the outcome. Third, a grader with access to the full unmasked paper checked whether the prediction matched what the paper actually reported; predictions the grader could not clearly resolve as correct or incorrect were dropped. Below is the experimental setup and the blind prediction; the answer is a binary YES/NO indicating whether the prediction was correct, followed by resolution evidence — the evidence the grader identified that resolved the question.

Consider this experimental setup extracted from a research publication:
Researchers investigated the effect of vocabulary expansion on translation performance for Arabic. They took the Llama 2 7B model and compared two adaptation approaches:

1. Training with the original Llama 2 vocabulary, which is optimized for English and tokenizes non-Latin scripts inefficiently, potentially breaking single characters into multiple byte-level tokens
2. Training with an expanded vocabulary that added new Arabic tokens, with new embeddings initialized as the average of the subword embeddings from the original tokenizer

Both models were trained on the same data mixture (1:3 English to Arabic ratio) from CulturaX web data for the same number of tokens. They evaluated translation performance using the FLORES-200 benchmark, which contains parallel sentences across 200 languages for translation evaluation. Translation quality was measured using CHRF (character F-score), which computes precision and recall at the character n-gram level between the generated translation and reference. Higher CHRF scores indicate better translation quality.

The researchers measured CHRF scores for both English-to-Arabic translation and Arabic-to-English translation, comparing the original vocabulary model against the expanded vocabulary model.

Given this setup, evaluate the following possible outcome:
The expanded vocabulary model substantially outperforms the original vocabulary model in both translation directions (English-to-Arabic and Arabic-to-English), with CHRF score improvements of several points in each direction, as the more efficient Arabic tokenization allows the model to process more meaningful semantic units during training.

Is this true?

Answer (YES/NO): NO